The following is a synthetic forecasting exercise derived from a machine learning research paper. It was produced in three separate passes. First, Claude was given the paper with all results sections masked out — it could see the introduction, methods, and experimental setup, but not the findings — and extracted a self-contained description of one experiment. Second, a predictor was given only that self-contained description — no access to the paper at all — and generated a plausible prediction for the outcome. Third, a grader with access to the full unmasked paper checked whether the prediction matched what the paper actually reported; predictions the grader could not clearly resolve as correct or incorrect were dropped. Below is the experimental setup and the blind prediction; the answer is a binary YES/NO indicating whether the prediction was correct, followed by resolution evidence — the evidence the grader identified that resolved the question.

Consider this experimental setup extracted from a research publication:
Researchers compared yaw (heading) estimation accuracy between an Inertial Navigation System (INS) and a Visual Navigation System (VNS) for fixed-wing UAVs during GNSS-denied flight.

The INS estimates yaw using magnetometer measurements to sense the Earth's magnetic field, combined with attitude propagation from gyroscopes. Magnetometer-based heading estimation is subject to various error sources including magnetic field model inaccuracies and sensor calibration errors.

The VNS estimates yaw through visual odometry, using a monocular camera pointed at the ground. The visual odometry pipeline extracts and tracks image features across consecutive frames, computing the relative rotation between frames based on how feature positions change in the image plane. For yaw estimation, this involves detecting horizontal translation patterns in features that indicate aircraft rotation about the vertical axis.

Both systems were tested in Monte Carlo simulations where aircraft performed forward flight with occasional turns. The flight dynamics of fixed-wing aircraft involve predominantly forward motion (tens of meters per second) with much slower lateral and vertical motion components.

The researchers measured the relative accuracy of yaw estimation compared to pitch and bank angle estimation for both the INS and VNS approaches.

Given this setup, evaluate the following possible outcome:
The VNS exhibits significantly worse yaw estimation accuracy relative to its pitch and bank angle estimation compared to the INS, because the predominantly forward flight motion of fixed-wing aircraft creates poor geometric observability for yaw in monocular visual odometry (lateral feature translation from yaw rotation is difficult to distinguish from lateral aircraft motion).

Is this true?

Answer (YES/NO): NO